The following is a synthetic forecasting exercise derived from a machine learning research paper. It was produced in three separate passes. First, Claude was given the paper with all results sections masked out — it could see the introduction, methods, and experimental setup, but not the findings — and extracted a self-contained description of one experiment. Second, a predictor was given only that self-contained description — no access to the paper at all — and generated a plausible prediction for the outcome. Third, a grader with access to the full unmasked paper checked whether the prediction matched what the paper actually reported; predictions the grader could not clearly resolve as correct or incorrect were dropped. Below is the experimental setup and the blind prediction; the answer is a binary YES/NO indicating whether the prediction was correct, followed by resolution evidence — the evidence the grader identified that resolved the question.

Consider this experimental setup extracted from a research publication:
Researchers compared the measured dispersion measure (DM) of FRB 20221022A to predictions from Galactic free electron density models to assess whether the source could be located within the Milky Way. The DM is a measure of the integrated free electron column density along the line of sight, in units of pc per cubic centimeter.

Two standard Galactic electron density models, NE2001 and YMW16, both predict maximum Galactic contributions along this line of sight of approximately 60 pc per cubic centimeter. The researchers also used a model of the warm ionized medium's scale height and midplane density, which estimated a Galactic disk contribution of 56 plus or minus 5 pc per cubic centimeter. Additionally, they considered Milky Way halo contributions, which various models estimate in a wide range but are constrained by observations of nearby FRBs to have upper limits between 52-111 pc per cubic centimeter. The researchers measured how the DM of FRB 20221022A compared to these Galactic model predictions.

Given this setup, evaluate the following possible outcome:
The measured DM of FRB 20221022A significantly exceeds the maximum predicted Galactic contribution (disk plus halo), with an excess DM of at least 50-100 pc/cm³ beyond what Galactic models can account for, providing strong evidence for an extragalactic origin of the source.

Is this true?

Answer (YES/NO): NO